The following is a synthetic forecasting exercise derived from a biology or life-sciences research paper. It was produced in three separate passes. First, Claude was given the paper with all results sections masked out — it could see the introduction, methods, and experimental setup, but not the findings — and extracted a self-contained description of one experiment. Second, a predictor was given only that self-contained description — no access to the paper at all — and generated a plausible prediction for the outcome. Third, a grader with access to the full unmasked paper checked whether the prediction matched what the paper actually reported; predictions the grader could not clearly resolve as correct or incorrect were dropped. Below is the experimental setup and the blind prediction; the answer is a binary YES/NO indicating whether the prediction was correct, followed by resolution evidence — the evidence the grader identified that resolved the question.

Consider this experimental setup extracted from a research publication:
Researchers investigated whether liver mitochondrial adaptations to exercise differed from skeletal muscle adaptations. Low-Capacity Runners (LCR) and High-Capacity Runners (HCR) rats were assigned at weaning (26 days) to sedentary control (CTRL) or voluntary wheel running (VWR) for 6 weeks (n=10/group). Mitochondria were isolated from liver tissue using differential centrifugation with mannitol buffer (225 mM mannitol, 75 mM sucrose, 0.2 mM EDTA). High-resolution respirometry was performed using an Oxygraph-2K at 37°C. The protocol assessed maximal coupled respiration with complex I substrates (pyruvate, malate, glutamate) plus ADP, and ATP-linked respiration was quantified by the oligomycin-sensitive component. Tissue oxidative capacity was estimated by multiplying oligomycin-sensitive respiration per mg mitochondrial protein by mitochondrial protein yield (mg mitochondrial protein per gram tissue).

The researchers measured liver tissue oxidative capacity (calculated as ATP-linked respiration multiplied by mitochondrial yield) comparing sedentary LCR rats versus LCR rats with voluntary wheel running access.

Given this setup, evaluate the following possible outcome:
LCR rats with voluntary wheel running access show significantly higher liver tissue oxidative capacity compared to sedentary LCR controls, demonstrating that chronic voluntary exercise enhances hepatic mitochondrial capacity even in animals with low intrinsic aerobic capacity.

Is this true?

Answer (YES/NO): NO